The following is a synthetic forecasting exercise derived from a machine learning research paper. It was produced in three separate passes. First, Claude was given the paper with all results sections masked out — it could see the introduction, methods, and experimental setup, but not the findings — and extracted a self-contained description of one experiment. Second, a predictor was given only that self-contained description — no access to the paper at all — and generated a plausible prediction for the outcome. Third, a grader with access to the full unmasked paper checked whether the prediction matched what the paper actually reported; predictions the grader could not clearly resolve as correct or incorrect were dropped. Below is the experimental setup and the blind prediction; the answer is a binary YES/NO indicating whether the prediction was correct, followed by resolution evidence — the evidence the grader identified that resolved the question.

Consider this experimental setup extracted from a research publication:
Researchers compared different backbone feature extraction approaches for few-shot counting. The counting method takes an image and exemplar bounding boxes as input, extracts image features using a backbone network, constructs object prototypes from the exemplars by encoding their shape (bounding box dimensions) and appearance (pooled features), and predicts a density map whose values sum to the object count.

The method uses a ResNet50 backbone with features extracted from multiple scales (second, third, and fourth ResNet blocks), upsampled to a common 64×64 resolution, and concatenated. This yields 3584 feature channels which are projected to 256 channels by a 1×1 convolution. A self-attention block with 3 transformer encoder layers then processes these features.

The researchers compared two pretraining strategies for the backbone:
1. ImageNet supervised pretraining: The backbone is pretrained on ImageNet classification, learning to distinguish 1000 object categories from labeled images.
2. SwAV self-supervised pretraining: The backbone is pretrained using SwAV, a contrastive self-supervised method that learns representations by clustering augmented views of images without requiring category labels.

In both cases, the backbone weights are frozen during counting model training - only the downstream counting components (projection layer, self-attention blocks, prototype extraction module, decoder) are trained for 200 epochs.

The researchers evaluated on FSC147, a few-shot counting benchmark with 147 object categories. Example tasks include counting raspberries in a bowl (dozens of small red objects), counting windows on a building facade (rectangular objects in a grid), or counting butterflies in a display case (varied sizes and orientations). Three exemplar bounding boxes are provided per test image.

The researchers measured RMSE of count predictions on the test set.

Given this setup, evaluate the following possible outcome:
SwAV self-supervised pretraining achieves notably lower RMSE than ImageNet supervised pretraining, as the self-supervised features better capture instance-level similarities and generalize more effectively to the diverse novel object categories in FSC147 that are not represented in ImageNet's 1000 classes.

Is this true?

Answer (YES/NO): NO